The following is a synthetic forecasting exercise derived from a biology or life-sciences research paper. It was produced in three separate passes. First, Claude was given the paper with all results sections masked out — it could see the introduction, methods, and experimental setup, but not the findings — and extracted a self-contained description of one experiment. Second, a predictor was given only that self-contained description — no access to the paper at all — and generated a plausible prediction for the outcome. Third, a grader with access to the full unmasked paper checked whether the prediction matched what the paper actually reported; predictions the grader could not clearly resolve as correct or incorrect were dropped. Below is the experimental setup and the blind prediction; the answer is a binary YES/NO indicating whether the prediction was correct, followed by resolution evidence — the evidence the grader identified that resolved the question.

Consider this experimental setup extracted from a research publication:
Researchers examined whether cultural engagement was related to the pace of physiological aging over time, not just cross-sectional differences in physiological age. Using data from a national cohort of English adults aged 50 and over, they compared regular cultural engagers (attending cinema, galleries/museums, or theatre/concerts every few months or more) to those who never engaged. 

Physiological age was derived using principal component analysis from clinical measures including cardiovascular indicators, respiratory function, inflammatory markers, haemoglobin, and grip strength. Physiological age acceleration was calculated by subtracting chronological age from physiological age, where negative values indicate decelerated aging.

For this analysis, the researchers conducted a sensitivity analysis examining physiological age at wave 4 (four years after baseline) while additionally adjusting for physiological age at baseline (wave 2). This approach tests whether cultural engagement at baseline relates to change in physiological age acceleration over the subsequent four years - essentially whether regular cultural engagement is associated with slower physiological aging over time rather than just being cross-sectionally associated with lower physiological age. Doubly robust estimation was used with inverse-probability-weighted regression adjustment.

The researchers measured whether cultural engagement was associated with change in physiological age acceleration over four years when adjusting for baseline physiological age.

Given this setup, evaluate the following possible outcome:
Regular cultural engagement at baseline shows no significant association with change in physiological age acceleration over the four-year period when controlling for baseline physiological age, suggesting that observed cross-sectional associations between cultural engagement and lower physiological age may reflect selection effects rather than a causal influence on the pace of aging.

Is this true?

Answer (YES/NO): NO